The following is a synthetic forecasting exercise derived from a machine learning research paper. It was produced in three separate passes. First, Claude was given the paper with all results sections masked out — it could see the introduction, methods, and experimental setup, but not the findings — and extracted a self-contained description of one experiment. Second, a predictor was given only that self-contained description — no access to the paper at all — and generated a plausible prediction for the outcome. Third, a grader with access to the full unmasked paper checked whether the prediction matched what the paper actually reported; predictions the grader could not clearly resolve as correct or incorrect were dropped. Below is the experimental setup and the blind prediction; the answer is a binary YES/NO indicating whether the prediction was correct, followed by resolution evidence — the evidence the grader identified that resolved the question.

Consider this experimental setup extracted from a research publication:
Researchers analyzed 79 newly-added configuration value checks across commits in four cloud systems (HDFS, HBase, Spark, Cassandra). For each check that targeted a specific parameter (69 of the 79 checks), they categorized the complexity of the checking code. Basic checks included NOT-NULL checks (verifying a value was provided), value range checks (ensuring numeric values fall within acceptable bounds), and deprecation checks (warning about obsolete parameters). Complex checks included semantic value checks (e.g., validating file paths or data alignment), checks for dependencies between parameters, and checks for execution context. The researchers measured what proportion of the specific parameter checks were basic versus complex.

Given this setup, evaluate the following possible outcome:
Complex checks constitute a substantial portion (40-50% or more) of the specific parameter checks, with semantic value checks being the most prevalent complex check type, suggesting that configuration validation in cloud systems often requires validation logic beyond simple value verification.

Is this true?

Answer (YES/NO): NO